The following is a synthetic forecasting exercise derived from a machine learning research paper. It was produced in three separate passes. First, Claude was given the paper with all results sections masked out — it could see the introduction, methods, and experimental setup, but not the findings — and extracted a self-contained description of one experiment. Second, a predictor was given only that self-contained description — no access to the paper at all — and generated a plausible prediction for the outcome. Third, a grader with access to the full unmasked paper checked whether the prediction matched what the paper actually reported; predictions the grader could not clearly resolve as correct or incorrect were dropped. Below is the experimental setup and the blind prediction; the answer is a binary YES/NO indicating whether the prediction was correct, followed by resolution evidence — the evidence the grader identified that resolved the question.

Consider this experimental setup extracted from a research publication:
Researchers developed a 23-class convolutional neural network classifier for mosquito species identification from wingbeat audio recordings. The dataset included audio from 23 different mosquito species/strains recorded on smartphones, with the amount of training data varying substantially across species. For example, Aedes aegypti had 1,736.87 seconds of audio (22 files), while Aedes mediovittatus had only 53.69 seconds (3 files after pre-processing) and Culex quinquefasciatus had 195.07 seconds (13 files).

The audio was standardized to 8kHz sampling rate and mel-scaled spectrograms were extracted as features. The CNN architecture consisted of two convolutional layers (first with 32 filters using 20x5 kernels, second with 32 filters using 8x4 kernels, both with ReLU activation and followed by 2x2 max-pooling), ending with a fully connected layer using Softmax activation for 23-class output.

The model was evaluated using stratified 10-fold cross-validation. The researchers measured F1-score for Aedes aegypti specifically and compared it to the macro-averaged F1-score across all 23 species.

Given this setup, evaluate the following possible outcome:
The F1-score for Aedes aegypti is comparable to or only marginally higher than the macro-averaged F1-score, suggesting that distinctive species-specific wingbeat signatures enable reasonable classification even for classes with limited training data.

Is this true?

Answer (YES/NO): NO